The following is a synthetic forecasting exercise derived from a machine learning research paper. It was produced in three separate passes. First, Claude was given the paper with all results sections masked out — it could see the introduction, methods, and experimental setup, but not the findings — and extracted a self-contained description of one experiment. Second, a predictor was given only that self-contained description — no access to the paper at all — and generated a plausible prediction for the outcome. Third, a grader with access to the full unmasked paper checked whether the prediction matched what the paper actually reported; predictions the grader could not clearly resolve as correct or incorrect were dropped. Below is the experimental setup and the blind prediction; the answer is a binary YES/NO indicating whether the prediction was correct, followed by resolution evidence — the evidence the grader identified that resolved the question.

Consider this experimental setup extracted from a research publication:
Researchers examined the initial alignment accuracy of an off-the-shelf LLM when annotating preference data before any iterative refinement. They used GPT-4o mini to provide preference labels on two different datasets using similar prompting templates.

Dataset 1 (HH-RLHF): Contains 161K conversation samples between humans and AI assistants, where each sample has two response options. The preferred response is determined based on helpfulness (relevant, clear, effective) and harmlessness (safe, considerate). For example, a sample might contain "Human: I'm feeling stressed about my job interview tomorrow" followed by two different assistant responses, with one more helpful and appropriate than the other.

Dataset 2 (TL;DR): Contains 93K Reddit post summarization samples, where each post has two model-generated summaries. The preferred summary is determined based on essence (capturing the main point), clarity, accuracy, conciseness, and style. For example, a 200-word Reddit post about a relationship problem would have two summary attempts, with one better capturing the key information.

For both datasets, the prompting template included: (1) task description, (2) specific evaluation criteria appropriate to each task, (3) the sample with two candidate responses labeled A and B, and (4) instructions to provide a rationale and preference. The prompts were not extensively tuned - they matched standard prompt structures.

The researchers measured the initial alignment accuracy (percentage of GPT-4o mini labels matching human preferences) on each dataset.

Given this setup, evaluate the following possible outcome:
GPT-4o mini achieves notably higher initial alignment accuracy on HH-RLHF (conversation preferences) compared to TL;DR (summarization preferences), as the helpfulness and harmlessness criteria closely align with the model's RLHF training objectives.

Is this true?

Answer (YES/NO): NO